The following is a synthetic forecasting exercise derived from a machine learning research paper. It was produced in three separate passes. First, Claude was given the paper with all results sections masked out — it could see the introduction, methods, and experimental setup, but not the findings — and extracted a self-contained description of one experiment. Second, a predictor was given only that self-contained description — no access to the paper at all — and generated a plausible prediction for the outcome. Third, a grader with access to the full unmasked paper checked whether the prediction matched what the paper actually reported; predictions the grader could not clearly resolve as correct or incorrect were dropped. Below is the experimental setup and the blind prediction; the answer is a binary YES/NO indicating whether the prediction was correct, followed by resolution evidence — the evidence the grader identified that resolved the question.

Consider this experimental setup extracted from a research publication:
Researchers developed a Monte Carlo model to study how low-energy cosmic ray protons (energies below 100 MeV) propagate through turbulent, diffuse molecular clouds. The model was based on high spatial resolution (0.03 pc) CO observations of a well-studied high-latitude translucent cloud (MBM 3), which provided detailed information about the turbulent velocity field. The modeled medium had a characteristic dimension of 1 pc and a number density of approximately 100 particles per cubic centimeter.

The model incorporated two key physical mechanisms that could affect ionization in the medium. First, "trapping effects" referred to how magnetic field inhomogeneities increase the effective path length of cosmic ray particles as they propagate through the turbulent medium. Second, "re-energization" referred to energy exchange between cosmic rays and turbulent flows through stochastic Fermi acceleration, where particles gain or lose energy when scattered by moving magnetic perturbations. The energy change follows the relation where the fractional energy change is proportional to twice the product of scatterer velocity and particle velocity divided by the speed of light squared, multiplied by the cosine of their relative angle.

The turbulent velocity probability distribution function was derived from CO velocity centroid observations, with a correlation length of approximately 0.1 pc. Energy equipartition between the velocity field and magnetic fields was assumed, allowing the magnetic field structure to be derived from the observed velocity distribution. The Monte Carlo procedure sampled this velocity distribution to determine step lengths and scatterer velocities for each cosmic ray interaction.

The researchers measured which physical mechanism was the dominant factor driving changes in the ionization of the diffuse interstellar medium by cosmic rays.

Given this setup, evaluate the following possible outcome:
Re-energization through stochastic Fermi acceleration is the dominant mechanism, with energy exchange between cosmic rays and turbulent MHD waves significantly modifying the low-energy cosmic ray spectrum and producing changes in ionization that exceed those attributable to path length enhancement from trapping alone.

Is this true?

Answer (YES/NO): NO